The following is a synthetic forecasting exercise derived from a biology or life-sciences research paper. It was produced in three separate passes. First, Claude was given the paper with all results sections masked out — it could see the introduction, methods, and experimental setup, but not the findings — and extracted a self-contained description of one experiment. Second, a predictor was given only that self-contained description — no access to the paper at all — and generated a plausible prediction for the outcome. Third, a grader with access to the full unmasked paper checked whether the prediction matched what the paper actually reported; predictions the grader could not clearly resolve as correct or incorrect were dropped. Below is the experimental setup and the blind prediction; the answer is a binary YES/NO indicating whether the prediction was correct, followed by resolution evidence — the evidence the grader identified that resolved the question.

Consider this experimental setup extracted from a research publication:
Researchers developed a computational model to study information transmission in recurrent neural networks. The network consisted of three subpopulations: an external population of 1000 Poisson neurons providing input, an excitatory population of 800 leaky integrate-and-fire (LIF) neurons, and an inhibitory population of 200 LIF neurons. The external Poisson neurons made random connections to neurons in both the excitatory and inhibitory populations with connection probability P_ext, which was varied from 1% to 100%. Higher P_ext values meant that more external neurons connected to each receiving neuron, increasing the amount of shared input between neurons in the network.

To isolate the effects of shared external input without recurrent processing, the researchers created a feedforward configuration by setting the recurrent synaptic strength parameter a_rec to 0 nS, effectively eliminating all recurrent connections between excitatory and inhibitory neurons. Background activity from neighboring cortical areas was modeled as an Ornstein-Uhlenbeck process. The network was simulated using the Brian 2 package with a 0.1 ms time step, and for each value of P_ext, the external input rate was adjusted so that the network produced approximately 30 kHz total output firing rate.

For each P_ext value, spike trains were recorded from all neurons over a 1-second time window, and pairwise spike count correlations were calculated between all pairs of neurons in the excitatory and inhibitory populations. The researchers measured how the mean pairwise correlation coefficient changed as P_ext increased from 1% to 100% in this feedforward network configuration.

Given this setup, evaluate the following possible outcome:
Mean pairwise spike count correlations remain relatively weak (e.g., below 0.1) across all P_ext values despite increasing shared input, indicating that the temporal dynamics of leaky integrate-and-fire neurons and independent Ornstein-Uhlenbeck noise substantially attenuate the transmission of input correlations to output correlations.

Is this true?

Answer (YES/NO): NO